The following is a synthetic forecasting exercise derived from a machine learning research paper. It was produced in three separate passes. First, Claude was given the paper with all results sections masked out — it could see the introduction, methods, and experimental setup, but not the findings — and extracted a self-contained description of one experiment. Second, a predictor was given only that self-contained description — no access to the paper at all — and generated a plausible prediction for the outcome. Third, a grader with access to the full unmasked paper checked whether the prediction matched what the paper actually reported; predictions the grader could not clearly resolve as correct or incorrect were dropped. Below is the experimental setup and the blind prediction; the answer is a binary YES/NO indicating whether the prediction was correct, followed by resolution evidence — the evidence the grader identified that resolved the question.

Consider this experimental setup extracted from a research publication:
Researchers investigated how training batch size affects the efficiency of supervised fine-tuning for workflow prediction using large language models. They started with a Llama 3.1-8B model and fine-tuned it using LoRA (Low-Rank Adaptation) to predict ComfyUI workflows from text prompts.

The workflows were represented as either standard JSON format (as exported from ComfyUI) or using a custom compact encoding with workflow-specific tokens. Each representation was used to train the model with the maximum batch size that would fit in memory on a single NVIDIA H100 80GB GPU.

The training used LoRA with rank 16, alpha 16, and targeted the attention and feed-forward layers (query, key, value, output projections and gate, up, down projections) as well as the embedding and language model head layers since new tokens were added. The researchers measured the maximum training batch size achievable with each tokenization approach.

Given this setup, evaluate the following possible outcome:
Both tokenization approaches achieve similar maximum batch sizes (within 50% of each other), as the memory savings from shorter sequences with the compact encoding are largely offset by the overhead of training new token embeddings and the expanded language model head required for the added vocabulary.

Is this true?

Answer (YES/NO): NO